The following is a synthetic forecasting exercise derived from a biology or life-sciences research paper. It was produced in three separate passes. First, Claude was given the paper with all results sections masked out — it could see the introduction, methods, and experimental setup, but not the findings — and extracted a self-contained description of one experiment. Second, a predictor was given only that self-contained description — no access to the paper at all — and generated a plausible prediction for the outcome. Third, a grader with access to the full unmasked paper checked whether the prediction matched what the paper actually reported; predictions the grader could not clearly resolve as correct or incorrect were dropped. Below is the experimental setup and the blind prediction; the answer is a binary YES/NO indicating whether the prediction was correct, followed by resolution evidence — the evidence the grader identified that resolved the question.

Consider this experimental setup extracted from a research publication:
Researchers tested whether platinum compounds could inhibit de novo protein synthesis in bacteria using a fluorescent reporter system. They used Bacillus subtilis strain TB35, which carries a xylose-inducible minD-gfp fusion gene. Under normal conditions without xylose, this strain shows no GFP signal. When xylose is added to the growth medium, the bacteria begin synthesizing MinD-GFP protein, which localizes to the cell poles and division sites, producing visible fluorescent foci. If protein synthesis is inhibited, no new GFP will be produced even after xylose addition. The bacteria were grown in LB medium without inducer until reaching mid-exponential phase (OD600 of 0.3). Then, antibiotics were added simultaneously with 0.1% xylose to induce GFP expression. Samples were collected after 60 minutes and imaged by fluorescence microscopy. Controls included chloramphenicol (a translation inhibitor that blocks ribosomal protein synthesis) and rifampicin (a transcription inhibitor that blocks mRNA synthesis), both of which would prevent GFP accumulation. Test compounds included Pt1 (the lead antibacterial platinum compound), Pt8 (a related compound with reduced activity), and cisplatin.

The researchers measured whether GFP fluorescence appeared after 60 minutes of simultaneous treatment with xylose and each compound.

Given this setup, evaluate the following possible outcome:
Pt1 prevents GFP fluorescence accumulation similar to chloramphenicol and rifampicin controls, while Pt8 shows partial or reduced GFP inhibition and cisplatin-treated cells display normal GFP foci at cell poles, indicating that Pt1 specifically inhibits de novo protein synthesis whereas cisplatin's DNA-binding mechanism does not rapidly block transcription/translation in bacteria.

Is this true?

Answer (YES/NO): NO